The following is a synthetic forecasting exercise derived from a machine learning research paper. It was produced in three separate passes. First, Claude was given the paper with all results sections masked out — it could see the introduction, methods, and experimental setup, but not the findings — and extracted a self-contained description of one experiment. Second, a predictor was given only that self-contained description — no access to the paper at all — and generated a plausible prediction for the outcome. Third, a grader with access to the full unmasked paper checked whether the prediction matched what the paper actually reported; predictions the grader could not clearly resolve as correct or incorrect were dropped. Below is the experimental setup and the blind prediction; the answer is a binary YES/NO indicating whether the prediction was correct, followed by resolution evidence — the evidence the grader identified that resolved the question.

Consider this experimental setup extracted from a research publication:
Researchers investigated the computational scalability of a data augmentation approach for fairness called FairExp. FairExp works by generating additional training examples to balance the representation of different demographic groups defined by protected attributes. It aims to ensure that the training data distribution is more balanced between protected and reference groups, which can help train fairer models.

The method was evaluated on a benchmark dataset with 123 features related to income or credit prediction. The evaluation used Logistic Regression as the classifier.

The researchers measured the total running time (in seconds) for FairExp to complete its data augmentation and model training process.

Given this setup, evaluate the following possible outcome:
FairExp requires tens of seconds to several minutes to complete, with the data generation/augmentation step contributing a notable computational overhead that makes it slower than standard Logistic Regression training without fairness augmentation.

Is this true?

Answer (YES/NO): NO